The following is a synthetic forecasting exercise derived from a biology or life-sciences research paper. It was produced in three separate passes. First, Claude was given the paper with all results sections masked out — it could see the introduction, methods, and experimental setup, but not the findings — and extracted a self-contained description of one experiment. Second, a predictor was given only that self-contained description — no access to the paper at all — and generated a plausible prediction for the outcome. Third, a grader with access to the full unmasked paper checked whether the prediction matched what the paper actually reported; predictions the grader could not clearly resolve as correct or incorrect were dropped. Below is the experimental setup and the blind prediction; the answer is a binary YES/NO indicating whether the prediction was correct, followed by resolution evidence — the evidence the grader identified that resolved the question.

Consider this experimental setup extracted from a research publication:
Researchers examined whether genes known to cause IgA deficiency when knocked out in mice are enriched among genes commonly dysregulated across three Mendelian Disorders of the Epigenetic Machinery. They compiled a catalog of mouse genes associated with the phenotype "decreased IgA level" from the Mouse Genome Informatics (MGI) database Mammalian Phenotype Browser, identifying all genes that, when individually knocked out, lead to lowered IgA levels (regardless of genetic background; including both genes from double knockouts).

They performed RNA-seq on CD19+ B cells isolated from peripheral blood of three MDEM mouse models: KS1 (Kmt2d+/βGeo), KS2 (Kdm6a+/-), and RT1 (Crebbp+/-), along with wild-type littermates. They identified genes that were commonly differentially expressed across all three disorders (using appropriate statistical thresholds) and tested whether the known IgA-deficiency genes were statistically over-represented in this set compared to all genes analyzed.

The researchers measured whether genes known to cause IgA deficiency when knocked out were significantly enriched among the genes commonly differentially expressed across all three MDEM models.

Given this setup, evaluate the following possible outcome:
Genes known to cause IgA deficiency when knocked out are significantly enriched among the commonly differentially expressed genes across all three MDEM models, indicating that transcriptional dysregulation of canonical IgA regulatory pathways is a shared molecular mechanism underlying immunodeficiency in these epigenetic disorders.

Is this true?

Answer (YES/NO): NO